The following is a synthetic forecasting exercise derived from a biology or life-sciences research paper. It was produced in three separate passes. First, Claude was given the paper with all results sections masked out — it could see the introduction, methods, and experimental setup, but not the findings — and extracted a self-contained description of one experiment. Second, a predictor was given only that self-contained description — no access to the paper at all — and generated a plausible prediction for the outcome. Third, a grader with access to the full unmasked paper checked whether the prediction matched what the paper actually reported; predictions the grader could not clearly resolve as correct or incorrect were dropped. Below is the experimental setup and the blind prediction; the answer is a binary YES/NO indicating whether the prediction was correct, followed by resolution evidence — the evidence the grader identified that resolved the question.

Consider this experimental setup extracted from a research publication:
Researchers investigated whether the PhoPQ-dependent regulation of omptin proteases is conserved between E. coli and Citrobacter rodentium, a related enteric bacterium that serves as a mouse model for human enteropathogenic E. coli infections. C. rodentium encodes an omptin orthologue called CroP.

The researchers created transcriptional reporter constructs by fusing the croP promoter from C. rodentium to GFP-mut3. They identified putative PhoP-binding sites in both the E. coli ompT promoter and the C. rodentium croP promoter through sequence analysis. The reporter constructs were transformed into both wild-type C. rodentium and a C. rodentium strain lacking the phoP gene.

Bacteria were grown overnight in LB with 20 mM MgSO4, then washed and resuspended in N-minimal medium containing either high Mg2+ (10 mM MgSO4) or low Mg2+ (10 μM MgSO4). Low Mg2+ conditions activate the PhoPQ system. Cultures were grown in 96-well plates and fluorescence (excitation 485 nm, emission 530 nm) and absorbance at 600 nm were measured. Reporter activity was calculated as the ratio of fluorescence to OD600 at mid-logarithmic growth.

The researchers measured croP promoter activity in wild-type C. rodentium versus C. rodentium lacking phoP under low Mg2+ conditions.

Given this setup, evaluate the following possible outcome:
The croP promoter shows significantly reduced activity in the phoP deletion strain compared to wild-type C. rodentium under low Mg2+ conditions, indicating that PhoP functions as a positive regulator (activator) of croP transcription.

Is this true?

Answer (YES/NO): YES